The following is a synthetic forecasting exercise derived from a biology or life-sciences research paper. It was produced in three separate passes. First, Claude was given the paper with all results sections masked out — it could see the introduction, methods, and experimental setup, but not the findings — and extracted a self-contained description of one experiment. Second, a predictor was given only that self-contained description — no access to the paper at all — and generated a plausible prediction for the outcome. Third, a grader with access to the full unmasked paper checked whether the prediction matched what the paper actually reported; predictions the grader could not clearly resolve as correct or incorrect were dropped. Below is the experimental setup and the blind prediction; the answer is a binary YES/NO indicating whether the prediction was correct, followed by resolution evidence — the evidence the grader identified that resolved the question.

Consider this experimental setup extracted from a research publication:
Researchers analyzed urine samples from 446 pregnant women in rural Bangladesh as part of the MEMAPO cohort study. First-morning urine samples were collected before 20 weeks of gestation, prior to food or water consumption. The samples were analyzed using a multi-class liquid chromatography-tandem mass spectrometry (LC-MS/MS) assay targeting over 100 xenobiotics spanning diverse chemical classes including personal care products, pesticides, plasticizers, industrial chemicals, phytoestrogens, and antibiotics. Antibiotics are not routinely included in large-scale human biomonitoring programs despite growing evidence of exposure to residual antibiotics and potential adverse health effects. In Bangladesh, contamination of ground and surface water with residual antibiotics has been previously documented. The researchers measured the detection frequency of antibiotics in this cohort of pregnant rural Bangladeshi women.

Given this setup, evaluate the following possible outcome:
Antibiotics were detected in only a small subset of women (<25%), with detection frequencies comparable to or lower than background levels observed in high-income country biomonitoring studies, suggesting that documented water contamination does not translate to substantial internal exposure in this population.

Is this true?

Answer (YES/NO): NO